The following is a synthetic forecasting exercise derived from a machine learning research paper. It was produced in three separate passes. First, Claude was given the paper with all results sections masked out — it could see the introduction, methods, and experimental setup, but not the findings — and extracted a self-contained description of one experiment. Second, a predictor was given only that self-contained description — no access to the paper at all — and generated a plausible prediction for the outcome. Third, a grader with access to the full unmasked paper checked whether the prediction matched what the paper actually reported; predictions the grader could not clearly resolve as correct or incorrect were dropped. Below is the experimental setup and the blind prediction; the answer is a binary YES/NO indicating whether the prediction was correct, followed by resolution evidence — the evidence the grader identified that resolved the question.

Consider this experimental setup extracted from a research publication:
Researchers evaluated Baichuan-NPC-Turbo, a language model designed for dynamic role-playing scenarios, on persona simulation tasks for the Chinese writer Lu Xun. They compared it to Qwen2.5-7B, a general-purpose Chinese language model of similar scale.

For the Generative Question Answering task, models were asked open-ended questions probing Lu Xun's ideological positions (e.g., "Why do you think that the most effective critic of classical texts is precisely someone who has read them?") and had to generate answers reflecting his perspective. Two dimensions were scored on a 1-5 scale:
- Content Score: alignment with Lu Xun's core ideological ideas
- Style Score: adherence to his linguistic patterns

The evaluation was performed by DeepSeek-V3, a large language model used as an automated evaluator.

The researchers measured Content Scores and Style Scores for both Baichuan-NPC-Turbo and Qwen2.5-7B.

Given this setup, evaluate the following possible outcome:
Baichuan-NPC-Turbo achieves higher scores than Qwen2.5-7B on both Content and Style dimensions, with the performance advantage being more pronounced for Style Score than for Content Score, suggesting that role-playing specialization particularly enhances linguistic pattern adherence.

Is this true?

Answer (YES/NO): NO